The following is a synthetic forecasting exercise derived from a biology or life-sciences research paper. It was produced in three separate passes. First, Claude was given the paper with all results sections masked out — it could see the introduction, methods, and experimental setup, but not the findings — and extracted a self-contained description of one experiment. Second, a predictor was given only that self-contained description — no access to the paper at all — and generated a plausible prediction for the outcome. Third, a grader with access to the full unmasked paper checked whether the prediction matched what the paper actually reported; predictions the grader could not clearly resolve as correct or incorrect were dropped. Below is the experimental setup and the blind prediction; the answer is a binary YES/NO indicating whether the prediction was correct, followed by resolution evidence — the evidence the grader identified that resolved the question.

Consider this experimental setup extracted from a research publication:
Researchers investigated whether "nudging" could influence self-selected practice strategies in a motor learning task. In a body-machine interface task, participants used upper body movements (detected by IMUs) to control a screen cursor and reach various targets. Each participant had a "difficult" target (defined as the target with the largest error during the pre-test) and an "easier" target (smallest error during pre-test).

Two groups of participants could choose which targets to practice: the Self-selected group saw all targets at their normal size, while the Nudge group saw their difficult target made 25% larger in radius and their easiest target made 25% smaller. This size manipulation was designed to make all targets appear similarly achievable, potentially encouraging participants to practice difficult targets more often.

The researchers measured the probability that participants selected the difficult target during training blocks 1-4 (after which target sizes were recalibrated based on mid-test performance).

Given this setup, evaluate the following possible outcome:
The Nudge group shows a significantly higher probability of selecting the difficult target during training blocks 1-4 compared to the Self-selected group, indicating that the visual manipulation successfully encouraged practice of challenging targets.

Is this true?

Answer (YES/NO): YES